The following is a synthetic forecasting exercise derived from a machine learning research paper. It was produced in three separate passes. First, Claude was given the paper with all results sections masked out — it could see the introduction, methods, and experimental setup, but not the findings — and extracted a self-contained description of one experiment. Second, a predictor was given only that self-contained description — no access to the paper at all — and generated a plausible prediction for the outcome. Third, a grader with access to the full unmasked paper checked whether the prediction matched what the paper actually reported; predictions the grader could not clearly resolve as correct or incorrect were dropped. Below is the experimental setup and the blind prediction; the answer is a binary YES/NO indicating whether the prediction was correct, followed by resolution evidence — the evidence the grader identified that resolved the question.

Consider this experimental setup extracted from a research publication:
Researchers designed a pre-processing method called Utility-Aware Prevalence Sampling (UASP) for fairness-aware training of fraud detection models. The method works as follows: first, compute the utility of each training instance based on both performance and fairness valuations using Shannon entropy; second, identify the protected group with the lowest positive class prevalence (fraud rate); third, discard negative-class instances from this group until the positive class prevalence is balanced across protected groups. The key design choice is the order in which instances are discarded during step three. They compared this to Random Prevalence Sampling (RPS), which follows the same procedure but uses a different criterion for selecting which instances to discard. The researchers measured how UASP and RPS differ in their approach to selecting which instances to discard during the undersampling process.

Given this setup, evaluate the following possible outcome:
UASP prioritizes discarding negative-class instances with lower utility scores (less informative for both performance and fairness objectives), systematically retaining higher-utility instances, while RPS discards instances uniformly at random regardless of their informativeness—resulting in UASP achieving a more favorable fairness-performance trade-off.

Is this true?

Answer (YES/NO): YES